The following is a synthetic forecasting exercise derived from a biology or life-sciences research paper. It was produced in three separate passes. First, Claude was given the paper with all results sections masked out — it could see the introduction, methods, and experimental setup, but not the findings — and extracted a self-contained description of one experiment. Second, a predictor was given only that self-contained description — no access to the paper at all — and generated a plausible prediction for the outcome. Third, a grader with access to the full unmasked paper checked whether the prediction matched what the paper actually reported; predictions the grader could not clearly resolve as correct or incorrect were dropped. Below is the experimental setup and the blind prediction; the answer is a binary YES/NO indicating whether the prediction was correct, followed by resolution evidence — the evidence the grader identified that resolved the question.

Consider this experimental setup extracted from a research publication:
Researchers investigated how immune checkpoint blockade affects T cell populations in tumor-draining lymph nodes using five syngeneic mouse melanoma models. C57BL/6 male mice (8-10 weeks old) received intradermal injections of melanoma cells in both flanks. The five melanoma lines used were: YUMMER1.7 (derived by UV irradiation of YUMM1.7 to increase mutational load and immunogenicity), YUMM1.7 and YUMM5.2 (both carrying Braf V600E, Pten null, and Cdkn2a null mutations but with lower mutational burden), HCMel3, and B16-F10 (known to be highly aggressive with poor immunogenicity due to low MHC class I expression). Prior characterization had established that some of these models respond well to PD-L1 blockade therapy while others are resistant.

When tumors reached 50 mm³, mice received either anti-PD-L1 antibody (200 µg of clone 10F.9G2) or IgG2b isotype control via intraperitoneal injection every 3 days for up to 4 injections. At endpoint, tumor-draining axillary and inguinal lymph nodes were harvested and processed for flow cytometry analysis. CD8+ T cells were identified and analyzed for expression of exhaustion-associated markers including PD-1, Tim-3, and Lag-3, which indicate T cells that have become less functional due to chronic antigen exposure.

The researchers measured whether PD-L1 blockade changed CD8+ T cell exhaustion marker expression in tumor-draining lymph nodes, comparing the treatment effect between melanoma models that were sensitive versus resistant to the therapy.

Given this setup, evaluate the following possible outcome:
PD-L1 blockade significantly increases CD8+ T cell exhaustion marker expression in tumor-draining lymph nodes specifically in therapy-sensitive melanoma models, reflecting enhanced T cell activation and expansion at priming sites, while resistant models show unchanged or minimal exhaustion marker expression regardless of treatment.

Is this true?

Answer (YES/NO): NO